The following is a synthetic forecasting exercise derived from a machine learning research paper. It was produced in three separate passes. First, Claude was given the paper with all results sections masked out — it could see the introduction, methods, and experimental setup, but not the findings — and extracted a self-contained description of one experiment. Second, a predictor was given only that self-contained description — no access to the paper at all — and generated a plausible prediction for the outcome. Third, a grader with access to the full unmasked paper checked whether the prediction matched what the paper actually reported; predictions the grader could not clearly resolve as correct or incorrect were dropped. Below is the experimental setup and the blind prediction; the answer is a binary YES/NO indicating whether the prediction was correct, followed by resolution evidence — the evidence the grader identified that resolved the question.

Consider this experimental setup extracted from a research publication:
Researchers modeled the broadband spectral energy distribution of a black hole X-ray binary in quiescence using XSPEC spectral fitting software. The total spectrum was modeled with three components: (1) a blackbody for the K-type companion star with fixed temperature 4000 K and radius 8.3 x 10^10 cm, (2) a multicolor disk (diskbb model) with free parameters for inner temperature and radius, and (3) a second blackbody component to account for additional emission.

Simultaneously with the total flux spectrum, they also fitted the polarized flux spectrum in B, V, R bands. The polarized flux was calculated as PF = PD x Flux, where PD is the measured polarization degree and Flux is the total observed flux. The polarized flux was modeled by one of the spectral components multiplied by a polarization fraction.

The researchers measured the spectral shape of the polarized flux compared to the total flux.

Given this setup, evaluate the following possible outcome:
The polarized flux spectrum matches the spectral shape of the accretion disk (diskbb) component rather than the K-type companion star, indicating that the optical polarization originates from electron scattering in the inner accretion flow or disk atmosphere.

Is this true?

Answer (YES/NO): NO